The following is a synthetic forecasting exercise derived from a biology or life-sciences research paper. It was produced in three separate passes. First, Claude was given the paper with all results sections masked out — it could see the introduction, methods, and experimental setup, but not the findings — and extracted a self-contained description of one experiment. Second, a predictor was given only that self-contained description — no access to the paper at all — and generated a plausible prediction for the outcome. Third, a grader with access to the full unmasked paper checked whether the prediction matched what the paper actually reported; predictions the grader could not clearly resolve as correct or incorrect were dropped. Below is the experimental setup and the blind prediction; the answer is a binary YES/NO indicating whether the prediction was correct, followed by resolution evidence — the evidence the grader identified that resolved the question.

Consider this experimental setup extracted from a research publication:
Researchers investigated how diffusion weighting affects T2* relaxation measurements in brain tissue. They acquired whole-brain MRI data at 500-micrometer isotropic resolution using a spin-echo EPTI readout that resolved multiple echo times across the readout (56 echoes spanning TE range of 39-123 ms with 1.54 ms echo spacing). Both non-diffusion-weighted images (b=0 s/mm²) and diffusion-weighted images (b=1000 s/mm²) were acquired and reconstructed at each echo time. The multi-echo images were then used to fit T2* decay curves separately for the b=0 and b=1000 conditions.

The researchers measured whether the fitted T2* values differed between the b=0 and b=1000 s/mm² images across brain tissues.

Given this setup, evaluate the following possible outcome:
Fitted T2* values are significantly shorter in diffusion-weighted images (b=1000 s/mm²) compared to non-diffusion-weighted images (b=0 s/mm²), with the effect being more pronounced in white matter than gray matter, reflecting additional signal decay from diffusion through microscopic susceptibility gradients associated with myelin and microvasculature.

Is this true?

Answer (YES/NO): NO